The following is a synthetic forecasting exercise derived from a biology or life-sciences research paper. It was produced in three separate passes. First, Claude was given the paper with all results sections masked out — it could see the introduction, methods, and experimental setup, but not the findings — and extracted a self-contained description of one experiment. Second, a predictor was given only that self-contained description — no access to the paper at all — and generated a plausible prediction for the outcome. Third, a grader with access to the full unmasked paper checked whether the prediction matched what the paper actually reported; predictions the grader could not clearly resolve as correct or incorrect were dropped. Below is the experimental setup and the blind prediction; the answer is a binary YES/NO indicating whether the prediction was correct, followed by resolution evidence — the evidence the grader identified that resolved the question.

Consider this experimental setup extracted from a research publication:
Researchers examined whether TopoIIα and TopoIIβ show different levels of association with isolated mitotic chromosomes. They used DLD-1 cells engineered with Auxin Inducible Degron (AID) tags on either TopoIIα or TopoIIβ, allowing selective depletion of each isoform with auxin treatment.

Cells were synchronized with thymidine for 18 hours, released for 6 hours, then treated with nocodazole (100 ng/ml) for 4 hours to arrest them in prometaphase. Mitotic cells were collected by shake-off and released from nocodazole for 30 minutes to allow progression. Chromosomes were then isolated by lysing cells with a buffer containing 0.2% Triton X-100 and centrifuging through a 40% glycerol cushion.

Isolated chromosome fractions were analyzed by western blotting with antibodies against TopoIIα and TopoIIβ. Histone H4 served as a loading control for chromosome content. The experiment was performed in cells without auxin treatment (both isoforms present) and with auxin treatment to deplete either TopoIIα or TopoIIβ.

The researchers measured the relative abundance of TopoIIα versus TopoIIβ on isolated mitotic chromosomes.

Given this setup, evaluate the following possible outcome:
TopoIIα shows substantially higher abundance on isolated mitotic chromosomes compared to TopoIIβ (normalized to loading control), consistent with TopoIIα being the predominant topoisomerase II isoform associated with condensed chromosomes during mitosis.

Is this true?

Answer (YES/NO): YES